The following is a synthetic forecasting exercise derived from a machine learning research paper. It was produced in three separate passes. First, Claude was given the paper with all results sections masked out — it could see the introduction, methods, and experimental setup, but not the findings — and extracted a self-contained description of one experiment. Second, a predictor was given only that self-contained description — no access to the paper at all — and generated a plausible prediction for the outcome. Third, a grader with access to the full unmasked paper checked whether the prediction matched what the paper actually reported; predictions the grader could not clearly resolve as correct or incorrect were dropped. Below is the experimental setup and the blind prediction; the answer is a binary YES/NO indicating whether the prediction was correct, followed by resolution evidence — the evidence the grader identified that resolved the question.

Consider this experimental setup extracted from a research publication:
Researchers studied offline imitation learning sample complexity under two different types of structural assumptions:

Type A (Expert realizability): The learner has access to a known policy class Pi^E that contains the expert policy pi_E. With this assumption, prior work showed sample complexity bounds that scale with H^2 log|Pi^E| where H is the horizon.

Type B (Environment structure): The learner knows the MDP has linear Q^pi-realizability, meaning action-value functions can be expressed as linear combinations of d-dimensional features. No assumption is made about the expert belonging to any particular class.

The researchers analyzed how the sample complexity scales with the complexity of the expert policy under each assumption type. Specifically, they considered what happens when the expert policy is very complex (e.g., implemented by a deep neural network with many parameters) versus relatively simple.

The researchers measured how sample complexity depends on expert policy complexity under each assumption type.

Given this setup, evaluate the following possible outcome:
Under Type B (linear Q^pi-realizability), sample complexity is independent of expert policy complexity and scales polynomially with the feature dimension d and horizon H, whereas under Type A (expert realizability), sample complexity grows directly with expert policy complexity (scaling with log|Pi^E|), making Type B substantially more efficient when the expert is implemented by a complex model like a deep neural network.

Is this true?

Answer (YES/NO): YES